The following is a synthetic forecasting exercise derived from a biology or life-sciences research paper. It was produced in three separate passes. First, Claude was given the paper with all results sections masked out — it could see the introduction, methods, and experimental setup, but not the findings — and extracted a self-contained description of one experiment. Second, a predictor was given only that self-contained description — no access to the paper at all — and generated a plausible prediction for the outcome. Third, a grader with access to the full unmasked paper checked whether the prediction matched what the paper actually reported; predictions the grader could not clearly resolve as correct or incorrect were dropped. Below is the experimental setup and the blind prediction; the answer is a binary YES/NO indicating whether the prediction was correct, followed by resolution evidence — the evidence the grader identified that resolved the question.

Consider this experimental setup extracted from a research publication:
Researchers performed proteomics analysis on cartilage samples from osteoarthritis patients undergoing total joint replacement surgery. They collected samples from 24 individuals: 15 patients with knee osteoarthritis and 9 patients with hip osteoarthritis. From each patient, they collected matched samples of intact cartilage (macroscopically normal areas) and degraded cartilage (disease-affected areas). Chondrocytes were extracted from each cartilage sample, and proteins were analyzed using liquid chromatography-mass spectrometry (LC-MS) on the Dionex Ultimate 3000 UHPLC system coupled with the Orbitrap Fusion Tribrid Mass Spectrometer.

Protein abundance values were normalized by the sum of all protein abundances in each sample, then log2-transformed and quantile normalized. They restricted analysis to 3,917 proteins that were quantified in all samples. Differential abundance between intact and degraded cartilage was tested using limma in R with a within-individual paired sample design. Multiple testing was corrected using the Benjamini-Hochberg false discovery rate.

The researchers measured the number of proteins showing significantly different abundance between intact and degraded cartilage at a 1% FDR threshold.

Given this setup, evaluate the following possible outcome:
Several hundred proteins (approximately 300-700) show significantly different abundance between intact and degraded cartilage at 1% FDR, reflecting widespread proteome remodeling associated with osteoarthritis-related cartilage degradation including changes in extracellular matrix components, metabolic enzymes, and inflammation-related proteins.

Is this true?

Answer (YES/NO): NO